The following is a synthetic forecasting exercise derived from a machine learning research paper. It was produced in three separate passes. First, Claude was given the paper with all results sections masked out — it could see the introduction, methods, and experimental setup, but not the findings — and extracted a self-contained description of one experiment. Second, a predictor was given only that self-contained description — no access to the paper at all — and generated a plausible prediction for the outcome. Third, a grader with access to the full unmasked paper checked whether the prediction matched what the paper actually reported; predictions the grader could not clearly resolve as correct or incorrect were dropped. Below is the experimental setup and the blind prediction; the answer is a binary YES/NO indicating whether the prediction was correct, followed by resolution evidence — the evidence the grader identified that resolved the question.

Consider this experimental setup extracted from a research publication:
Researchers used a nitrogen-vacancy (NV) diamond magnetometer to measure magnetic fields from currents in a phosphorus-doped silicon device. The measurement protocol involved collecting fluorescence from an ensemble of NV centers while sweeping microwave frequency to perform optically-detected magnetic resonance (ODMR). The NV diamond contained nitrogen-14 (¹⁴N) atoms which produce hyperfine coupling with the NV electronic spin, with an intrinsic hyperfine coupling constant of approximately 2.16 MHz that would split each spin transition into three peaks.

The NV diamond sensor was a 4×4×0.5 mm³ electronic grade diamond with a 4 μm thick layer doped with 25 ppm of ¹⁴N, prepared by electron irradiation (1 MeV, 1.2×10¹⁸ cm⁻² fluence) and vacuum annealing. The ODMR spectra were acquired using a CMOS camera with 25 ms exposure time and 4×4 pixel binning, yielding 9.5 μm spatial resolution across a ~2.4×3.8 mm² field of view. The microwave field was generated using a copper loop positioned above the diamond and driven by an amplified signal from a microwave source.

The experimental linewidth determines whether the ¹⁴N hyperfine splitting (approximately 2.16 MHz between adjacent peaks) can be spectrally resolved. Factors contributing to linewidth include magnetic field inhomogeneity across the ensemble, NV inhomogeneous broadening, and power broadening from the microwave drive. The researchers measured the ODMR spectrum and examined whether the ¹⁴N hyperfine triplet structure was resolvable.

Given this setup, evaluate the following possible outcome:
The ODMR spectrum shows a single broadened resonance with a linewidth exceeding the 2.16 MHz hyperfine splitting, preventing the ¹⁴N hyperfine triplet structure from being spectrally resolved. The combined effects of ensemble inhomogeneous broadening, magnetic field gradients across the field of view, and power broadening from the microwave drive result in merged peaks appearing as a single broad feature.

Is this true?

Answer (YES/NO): NO